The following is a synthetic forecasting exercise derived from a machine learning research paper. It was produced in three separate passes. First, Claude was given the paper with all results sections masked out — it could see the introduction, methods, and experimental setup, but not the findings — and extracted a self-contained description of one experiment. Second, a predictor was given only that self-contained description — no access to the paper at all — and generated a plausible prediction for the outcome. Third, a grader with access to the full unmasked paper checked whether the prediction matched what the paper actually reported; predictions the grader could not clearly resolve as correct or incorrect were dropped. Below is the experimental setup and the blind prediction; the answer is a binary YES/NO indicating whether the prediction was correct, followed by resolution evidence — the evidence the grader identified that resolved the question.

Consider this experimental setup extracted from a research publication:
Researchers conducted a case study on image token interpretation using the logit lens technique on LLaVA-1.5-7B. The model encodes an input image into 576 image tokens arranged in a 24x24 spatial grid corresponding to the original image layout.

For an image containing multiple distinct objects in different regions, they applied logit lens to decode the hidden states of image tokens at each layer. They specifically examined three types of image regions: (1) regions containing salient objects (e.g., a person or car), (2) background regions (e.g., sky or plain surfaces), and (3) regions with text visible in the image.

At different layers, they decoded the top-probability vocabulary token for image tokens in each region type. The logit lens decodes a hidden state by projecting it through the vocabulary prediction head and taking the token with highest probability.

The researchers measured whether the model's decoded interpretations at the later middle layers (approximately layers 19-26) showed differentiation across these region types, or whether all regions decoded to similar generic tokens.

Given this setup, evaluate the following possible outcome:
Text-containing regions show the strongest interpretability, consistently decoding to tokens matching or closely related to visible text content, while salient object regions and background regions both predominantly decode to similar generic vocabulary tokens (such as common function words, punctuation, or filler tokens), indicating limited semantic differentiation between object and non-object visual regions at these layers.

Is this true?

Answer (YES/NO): NO